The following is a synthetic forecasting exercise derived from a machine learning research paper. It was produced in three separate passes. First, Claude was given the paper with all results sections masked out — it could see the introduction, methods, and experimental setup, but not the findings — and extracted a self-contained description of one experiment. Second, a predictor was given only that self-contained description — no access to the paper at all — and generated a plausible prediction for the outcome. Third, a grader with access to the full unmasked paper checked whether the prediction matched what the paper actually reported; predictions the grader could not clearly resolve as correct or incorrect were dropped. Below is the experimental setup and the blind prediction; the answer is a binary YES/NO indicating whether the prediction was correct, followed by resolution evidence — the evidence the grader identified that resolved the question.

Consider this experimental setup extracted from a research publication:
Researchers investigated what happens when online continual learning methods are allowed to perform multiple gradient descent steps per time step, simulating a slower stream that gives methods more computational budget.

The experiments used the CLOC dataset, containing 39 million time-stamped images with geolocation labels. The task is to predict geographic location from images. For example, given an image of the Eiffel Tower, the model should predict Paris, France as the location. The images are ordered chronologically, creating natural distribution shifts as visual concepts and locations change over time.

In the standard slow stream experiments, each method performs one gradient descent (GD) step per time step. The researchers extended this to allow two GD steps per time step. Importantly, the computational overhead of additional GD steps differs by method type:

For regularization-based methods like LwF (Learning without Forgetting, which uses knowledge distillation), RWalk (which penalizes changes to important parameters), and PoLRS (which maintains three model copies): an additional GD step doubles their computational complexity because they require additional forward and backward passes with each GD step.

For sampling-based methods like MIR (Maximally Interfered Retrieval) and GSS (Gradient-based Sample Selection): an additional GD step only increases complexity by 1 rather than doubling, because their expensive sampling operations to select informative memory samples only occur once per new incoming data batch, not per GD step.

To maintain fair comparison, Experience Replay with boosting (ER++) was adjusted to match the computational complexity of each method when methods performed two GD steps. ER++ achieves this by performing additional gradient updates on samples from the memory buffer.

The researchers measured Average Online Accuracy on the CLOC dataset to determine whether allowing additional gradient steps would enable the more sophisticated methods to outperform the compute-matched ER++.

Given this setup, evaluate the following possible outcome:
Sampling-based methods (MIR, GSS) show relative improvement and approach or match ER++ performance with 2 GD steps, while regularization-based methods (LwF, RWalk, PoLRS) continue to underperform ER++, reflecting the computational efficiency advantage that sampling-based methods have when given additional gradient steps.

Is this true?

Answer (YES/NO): NO